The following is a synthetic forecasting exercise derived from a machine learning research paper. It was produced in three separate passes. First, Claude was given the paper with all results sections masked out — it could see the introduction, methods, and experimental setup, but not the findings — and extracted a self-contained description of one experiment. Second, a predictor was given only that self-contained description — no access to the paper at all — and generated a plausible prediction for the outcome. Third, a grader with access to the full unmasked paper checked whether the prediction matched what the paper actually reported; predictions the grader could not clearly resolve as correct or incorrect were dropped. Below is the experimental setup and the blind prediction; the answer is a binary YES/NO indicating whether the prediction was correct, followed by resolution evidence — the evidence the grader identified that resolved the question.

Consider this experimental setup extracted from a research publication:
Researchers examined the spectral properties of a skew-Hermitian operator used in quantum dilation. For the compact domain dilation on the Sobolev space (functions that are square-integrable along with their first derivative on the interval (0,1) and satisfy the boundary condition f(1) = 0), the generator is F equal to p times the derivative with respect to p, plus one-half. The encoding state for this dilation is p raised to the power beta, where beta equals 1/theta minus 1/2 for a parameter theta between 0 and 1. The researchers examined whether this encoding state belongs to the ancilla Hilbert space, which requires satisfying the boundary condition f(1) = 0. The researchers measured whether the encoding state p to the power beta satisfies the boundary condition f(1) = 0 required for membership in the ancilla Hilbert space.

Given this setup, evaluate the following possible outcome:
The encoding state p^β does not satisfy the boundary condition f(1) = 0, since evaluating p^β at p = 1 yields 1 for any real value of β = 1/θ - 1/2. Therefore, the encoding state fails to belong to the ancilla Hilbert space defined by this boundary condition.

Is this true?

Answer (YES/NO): YES